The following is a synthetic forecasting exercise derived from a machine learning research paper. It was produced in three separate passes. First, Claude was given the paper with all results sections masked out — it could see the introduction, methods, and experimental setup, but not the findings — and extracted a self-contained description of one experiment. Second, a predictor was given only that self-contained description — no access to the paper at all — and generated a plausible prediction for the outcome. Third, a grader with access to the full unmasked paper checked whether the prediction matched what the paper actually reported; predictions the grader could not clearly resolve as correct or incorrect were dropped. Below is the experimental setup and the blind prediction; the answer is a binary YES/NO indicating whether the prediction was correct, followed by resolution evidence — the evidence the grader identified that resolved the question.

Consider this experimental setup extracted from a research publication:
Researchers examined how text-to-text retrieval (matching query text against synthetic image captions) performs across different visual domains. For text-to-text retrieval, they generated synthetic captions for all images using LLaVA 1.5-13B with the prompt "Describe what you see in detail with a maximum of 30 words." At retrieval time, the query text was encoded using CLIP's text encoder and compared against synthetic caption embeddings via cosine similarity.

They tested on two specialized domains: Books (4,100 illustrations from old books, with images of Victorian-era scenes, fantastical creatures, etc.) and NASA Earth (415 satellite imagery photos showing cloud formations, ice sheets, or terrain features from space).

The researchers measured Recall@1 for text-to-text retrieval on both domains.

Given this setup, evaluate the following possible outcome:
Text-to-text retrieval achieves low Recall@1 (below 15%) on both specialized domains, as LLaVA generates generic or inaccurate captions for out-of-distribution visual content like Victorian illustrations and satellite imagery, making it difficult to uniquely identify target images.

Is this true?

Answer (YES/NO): YES